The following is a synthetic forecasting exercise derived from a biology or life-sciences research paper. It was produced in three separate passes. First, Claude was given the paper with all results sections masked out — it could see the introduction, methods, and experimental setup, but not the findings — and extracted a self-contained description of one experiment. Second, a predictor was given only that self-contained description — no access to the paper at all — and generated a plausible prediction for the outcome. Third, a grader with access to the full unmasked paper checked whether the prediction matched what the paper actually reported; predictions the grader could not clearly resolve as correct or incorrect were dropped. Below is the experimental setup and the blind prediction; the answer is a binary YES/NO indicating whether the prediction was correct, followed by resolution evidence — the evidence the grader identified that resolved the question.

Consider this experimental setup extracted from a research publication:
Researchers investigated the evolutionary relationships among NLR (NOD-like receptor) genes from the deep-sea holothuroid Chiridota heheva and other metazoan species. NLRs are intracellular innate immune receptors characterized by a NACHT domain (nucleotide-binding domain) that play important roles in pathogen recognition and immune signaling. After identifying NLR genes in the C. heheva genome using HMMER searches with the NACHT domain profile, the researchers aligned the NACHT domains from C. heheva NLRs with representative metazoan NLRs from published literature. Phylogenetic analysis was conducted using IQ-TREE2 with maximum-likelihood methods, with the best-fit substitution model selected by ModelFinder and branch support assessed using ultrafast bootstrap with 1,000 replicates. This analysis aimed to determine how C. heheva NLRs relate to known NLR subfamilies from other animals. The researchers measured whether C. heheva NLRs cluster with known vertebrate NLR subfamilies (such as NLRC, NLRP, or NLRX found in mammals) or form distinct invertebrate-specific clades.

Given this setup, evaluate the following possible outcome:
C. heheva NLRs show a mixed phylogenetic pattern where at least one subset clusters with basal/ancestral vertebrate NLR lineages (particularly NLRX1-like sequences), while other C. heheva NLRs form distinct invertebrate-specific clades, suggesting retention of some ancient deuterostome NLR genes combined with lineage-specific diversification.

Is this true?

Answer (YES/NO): NO